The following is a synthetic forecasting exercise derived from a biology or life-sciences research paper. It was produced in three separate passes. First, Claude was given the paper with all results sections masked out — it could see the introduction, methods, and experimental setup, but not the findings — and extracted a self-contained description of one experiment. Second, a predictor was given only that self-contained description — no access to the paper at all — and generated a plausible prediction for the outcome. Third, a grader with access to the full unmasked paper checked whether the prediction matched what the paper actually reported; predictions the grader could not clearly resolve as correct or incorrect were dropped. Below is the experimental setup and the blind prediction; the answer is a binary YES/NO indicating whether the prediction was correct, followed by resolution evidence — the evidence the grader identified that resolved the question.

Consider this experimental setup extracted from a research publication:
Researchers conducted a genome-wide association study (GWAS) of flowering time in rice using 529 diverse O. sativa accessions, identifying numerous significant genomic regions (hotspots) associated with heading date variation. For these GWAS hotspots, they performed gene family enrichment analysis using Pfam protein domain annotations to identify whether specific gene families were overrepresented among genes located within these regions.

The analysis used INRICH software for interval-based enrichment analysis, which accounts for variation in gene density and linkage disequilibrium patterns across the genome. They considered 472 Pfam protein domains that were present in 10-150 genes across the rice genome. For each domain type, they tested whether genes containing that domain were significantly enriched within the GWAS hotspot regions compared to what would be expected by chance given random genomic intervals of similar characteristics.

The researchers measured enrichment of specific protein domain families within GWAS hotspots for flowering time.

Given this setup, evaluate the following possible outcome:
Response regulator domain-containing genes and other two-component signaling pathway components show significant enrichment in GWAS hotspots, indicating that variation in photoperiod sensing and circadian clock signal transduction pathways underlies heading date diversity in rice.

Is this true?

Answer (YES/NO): NO